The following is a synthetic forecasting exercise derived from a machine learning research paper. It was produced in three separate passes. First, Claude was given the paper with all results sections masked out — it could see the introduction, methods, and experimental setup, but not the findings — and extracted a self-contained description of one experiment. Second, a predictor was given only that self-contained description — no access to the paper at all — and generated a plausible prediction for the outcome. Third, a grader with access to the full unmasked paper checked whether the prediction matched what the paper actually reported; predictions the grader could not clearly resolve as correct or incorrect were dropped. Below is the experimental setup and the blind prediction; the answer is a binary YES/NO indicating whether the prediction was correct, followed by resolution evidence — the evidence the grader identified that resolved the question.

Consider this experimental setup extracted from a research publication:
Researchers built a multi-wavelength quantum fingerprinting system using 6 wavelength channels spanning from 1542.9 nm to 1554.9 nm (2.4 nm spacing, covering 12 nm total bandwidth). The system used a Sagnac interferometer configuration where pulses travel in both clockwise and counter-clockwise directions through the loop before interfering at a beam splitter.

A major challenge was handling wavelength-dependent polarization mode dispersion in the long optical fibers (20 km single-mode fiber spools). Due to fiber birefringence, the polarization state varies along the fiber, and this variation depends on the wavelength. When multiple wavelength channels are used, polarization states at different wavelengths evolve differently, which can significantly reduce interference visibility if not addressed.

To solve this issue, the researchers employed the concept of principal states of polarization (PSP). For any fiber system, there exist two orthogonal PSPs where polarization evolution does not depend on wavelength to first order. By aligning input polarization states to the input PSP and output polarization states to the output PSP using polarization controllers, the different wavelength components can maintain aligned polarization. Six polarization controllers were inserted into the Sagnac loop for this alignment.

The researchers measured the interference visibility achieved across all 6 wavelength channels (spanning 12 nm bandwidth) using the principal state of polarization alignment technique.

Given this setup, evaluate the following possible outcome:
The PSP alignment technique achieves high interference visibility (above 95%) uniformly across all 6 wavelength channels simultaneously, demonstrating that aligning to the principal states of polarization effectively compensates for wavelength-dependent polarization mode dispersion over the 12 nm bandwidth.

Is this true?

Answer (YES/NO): YES